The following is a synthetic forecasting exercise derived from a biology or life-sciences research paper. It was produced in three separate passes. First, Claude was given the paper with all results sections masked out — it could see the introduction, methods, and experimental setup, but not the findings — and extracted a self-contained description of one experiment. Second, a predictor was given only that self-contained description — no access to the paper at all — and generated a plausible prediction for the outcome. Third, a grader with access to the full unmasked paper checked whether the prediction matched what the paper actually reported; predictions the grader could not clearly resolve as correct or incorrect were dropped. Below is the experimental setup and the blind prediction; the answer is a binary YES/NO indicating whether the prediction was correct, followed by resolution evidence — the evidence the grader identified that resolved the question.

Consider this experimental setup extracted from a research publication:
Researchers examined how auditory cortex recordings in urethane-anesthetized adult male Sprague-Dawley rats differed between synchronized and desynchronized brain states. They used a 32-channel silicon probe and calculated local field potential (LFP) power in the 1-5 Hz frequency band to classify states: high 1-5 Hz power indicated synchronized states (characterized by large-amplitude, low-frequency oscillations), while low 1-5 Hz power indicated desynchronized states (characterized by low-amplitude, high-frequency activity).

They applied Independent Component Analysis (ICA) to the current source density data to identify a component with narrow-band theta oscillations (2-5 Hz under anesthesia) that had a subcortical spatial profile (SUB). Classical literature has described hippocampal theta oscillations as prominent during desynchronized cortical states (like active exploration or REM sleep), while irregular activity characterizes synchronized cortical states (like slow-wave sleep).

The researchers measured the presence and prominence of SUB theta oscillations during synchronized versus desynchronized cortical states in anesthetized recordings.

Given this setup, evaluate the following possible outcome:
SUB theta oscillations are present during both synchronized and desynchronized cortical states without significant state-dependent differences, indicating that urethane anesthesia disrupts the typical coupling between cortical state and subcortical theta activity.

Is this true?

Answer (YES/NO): NO